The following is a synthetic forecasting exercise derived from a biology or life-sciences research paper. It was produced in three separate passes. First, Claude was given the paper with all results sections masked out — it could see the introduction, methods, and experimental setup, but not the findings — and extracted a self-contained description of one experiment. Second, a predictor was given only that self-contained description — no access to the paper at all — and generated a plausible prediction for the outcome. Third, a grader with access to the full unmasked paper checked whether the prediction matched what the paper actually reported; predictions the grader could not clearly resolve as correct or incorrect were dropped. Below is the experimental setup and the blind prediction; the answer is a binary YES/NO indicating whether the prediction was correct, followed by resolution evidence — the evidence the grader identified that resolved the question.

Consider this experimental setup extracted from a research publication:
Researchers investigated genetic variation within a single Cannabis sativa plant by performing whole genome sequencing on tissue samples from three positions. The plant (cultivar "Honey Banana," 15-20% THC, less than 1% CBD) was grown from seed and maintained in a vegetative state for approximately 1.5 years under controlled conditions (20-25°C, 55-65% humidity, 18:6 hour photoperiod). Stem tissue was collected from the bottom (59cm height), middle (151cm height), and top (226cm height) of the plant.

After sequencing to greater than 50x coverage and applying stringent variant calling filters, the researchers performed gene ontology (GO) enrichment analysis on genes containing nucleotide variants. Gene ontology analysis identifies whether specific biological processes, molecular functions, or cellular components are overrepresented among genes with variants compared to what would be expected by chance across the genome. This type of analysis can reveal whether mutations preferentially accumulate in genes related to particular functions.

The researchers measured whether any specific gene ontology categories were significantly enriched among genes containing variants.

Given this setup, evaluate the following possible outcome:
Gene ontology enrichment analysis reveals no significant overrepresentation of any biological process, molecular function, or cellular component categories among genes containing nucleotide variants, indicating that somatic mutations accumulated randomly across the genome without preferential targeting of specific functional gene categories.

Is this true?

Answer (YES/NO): YES